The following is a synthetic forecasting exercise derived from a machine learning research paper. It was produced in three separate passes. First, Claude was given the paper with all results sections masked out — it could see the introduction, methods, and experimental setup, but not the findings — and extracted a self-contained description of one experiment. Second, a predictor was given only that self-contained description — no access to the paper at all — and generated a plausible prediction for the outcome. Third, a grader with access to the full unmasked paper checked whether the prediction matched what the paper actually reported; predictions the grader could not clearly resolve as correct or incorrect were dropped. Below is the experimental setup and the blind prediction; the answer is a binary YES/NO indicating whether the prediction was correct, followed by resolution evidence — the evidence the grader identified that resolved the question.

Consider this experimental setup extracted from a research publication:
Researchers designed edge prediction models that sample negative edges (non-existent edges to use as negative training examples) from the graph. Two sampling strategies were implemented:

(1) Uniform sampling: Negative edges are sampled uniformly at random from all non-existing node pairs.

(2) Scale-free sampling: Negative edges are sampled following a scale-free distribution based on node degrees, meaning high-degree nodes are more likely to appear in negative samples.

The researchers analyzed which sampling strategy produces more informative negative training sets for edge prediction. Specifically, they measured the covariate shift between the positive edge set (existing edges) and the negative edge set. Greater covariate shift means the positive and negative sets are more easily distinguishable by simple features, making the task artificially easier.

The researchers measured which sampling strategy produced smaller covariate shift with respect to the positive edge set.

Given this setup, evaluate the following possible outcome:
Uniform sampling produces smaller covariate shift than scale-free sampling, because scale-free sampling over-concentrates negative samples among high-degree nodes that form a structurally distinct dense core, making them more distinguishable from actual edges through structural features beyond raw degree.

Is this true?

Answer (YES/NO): NO